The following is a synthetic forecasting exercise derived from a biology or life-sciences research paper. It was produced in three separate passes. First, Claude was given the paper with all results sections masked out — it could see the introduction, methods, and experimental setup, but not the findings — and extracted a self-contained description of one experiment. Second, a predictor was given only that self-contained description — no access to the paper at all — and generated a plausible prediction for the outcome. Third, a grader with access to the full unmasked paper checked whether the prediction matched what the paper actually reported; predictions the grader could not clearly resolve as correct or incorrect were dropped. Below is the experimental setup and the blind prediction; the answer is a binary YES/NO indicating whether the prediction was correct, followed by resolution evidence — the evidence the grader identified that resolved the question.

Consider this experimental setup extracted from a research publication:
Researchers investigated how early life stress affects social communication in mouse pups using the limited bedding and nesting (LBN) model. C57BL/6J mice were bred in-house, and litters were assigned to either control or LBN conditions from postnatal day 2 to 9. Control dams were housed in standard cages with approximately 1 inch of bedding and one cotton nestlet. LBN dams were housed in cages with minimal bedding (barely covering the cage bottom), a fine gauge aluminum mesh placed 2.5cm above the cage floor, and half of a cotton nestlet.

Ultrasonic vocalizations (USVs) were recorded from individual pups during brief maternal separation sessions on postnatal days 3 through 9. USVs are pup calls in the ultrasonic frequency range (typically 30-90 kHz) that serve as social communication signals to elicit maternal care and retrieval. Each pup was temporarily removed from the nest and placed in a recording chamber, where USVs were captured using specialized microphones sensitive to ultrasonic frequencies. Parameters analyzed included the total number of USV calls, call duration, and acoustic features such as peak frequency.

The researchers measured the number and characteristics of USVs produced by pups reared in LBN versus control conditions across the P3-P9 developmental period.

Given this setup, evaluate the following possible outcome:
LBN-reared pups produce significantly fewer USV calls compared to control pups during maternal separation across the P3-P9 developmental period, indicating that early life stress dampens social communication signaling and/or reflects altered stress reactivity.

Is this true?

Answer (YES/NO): YES